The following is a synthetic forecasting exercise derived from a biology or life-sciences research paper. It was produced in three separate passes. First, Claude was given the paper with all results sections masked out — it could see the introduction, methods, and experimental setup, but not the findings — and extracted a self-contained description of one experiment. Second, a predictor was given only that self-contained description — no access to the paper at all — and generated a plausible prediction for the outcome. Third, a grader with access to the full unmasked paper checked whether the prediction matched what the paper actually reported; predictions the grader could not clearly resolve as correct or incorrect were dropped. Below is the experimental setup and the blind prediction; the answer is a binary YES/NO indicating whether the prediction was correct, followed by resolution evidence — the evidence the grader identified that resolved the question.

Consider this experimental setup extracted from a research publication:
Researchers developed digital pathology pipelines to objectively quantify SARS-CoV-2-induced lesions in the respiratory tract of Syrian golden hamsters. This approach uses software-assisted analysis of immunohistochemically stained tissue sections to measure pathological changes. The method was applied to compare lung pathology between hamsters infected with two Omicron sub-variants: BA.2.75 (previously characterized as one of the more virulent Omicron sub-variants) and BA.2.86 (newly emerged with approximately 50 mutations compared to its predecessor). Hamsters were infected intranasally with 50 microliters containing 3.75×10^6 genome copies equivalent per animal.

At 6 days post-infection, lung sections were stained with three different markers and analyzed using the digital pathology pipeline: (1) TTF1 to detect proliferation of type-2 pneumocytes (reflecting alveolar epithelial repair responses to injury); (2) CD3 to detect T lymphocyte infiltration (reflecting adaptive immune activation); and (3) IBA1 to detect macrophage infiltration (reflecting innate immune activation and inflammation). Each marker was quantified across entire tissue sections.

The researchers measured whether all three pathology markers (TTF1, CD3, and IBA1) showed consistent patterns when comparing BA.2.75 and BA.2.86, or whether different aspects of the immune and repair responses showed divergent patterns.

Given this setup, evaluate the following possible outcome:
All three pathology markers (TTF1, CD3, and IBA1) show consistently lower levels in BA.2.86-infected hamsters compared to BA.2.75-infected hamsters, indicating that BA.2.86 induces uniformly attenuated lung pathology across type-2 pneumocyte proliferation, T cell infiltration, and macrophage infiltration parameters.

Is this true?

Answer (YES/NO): YES